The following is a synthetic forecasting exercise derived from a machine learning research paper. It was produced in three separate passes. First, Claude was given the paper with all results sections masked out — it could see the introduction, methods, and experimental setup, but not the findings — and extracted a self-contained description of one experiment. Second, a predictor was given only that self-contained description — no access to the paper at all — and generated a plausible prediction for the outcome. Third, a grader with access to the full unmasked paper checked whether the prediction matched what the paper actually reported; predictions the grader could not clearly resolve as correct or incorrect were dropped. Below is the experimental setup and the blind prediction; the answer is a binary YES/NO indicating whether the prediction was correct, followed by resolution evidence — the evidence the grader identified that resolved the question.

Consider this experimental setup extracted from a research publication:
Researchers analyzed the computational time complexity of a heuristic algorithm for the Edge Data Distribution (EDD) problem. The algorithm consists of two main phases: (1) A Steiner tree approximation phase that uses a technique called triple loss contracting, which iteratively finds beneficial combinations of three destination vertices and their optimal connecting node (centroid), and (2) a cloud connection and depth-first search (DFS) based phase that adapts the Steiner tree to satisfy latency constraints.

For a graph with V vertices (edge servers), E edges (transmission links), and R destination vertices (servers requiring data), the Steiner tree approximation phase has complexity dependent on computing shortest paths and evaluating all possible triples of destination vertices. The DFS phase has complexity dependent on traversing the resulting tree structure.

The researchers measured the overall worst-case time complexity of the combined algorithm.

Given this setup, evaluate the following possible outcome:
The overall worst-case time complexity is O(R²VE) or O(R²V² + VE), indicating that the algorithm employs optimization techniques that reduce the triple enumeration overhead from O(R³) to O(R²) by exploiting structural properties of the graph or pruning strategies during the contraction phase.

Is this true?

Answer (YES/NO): NO